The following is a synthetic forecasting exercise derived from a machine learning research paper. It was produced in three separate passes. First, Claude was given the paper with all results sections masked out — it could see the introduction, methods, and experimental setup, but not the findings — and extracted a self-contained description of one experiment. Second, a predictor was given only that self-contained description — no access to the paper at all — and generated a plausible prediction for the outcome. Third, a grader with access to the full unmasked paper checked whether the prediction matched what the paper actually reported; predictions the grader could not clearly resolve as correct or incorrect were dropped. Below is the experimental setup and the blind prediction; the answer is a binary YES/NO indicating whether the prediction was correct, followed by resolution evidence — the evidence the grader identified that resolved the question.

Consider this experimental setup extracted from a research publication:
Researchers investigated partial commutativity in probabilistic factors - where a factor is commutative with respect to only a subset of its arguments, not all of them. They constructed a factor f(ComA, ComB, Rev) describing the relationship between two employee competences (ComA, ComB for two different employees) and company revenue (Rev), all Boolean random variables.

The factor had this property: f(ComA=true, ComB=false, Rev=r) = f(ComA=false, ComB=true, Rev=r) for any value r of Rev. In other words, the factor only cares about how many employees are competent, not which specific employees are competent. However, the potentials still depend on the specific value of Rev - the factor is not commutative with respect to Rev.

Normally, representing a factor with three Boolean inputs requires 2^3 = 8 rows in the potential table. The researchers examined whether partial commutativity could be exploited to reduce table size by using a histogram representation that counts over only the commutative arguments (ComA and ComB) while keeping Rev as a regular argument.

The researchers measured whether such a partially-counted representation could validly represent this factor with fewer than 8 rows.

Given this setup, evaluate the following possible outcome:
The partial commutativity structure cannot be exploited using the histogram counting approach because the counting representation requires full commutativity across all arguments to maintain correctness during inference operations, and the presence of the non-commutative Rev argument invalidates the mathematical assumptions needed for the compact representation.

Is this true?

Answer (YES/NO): NO